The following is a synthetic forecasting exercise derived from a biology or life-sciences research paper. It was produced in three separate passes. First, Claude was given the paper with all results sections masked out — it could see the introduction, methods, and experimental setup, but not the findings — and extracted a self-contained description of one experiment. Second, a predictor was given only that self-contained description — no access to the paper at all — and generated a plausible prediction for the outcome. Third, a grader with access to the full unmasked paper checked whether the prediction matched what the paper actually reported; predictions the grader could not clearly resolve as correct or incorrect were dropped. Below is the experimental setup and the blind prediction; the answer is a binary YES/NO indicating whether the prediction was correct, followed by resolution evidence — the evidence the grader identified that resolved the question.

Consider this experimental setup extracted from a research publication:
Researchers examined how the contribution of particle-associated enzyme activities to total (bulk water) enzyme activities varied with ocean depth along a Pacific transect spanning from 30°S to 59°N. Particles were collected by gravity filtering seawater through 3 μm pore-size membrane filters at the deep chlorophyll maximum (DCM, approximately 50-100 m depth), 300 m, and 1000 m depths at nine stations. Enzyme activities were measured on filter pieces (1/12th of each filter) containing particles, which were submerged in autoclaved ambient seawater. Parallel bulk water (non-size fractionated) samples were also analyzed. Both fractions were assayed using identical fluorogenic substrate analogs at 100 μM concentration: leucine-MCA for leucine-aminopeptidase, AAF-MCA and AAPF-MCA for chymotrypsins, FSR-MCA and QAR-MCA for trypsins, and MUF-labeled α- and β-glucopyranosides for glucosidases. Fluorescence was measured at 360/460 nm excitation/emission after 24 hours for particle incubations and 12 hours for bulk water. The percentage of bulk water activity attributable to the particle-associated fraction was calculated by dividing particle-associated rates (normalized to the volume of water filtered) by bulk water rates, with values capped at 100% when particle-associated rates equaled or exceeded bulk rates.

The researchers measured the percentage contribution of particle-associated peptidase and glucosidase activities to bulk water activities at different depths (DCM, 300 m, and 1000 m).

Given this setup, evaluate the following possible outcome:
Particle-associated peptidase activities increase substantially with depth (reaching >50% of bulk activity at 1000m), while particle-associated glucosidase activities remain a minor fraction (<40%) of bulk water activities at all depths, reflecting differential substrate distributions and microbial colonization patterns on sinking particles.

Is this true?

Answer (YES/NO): NO